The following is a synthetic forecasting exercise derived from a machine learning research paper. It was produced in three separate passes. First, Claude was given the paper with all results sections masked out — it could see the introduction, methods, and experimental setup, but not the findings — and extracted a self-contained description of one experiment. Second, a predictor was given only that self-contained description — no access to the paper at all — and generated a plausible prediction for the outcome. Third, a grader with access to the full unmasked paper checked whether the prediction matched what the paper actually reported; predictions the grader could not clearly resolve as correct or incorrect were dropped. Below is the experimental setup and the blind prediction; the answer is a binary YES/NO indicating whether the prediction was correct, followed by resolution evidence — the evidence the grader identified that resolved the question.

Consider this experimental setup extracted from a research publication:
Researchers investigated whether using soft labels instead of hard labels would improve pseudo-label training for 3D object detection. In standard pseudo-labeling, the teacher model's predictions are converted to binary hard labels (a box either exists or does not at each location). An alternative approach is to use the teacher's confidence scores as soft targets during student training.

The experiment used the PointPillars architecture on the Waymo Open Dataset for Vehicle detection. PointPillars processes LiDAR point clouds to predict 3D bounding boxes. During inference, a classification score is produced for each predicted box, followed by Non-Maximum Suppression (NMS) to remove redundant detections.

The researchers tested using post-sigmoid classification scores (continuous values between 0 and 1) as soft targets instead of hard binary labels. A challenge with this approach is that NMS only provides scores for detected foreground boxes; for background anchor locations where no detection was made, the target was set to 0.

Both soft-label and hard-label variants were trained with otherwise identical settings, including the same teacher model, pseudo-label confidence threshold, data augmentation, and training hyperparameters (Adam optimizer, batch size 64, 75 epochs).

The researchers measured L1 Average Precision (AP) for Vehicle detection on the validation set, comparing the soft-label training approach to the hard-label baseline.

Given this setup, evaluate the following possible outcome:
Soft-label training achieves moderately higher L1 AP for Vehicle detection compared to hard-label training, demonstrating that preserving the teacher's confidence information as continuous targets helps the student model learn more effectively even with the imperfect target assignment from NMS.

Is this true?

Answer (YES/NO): NO